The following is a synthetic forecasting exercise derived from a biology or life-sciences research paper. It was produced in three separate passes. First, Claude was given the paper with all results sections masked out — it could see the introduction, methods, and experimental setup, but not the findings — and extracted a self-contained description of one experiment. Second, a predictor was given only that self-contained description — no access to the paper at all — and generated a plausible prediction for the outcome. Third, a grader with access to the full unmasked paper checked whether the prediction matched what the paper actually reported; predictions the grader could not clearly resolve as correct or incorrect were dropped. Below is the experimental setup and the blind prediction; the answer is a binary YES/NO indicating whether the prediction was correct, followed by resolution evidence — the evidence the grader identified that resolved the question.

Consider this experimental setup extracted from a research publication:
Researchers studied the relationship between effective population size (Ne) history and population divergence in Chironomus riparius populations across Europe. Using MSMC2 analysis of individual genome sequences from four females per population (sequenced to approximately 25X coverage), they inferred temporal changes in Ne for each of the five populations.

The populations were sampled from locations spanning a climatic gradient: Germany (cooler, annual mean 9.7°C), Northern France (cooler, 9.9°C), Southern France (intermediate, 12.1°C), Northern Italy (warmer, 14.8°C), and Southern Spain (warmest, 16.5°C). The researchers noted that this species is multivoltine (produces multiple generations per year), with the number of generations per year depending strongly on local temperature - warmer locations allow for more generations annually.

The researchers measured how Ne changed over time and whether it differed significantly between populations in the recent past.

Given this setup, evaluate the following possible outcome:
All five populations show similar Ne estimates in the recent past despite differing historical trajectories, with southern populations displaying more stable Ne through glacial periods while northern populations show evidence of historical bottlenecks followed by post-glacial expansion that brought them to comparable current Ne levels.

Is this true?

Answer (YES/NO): NO